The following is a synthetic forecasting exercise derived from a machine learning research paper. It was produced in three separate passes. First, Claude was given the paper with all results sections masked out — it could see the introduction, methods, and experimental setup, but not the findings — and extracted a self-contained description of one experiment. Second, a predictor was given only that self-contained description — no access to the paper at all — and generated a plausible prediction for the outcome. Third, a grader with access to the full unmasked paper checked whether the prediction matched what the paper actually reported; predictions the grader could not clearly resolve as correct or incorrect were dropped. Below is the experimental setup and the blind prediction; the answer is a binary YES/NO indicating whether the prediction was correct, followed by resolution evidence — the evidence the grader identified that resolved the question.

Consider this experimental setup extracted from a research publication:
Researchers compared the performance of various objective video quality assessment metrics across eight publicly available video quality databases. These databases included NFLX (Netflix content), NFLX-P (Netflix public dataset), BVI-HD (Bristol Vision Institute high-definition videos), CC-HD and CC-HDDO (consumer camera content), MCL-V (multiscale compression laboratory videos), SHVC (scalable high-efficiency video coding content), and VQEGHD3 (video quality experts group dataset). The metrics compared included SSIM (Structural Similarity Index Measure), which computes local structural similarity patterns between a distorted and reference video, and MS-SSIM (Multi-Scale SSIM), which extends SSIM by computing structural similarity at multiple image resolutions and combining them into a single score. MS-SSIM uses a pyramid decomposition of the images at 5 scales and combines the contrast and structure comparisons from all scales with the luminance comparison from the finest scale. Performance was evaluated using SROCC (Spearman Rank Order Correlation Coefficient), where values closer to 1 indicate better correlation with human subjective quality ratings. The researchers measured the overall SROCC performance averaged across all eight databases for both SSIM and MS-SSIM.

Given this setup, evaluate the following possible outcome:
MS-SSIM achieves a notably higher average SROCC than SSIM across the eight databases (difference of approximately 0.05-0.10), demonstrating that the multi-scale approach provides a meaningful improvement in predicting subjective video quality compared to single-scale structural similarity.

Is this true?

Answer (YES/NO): NO